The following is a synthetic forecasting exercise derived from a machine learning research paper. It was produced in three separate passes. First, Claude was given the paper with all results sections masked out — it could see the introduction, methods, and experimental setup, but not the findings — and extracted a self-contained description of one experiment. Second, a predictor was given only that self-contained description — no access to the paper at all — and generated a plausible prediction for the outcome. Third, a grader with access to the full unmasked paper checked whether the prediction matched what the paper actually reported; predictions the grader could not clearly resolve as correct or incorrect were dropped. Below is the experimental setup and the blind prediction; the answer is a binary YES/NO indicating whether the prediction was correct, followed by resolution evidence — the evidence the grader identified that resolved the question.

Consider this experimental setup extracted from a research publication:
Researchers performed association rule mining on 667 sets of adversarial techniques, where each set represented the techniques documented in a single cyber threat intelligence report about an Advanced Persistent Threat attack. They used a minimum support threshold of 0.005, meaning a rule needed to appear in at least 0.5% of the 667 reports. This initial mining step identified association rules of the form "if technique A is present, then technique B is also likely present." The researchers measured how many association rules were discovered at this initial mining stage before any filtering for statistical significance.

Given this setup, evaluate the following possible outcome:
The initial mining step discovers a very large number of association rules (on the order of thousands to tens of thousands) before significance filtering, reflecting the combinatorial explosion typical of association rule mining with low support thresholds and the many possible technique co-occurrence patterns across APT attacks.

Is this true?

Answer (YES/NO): YES